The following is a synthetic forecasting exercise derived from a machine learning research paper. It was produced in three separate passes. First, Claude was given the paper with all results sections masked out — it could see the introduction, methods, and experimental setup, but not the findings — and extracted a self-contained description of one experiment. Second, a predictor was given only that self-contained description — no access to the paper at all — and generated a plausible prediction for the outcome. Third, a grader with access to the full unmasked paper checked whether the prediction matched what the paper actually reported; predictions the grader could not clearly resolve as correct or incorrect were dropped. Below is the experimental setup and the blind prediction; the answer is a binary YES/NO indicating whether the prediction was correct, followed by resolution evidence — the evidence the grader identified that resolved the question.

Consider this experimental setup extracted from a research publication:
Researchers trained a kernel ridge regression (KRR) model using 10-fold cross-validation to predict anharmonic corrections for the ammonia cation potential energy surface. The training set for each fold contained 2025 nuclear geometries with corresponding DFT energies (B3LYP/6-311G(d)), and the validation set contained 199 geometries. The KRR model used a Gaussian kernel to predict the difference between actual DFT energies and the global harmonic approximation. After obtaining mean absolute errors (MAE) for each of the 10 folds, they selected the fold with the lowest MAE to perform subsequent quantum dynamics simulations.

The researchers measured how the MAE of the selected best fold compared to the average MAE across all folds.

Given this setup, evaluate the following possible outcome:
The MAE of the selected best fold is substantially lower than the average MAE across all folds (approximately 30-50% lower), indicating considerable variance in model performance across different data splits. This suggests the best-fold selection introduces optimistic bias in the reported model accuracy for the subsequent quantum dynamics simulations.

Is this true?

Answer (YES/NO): YES